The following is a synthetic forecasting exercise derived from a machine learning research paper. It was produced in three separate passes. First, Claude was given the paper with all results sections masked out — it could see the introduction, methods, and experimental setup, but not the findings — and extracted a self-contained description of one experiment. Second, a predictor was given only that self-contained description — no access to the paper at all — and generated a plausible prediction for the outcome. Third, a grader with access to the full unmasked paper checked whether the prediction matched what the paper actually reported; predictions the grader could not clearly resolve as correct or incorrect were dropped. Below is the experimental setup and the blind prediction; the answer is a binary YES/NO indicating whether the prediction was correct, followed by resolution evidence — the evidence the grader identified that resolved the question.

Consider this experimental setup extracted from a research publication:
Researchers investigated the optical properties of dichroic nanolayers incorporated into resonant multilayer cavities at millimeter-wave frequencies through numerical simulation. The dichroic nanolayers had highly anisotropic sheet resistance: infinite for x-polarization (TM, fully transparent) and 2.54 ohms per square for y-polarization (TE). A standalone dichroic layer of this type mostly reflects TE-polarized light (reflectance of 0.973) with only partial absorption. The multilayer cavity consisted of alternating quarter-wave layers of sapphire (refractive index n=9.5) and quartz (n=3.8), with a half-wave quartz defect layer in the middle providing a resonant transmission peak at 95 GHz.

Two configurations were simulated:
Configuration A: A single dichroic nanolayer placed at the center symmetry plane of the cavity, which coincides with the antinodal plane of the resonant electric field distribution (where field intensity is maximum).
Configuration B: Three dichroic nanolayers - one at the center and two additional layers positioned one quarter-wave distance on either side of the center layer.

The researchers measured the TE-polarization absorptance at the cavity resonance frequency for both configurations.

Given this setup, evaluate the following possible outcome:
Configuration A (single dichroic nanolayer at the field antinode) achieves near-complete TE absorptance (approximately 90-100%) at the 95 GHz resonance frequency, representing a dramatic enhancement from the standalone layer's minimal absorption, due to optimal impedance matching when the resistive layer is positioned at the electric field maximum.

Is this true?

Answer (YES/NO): NO